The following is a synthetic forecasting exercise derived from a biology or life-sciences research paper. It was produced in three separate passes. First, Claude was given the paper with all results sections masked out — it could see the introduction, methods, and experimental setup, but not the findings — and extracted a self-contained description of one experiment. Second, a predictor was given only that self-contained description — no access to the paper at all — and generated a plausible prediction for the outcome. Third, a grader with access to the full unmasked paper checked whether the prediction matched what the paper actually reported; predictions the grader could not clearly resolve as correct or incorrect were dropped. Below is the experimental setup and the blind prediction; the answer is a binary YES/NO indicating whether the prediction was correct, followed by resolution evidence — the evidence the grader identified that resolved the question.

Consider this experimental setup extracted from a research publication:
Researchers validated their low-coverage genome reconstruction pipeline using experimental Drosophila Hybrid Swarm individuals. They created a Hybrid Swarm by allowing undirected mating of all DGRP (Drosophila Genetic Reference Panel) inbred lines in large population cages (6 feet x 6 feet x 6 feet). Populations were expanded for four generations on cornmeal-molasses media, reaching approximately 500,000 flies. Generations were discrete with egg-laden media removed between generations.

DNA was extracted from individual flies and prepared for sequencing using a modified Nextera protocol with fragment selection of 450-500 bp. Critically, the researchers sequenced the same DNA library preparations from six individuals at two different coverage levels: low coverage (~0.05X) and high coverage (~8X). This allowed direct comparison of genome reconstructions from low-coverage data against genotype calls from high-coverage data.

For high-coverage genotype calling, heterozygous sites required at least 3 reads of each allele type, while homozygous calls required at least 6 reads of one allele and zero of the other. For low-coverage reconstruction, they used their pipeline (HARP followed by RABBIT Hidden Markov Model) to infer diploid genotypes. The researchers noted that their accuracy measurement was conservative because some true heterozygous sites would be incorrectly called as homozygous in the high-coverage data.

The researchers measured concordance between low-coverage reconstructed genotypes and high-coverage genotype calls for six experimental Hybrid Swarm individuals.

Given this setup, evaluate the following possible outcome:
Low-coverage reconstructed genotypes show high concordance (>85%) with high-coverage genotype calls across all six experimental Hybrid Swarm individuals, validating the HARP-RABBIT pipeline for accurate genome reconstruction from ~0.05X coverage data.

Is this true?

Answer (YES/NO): YES